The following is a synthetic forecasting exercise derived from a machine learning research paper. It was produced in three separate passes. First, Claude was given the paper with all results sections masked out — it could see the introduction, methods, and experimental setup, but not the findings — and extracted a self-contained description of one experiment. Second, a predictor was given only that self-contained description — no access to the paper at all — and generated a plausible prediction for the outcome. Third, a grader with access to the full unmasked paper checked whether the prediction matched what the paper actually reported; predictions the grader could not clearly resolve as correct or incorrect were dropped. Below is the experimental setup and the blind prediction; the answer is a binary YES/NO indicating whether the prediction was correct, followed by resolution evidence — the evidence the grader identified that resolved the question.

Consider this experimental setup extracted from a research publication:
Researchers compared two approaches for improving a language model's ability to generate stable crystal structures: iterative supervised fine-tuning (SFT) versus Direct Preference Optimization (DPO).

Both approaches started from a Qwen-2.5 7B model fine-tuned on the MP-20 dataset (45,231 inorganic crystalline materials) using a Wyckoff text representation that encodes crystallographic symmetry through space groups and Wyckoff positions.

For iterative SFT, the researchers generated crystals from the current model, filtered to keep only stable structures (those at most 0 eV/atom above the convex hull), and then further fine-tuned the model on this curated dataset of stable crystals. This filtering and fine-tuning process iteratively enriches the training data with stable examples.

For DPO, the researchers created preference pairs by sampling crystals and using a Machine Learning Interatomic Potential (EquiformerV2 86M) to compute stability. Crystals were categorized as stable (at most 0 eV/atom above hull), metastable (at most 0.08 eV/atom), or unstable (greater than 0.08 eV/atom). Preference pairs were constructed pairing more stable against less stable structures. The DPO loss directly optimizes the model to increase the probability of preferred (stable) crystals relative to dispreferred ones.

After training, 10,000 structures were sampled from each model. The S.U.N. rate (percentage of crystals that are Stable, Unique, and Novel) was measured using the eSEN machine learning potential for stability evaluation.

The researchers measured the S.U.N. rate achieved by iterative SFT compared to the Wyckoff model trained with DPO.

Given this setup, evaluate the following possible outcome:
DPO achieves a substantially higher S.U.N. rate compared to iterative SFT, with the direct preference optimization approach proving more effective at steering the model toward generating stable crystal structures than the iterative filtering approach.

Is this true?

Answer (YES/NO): YES